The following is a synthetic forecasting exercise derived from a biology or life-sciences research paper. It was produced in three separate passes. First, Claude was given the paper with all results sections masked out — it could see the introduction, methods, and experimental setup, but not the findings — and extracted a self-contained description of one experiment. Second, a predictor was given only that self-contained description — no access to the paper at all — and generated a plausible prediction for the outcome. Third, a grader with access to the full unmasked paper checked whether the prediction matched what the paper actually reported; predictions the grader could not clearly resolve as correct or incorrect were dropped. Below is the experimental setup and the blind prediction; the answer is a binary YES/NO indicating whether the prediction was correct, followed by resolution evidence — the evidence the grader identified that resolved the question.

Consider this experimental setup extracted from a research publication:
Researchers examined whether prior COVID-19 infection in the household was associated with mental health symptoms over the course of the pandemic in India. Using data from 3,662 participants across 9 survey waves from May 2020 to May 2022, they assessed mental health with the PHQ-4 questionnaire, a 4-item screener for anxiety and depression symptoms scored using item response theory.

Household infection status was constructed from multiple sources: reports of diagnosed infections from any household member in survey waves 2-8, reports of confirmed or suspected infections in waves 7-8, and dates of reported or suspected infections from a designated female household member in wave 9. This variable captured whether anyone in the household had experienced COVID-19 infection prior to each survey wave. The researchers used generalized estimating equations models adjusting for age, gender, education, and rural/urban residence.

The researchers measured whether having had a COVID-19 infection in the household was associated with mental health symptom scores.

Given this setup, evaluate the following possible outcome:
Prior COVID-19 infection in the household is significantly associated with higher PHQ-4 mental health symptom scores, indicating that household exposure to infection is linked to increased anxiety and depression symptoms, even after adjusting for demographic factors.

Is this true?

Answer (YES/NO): YES